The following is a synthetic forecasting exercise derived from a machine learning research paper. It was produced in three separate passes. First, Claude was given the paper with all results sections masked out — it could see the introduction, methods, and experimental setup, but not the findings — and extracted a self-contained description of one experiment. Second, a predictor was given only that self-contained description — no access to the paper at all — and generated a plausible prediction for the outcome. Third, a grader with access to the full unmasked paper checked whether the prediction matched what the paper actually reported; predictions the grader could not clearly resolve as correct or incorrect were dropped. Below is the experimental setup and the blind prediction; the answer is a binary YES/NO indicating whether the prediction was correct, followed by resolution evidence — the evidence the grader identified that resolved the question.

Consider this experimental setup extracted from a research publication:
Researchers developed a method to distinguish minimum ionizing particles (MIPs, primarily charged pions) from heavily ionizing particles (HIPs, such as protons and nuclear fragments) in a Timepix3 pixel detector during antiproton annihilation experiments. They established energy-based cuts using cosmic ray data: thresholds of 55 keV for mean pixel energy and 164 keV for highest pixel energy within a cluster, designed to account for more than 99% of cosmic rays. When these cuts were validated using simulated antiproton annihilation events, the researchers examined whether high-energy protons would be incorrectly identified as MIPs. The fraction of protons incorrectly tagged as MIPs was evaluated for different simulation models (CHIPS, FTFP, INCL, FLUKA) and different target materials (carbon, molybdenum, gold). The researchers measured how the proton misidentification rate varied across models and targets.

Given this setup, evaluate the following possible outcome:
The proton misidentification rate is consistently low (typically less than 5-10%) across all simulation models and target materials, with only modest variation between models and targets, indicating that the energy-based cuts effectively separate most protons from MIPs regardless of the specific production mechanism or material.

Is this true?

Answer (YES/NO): NO